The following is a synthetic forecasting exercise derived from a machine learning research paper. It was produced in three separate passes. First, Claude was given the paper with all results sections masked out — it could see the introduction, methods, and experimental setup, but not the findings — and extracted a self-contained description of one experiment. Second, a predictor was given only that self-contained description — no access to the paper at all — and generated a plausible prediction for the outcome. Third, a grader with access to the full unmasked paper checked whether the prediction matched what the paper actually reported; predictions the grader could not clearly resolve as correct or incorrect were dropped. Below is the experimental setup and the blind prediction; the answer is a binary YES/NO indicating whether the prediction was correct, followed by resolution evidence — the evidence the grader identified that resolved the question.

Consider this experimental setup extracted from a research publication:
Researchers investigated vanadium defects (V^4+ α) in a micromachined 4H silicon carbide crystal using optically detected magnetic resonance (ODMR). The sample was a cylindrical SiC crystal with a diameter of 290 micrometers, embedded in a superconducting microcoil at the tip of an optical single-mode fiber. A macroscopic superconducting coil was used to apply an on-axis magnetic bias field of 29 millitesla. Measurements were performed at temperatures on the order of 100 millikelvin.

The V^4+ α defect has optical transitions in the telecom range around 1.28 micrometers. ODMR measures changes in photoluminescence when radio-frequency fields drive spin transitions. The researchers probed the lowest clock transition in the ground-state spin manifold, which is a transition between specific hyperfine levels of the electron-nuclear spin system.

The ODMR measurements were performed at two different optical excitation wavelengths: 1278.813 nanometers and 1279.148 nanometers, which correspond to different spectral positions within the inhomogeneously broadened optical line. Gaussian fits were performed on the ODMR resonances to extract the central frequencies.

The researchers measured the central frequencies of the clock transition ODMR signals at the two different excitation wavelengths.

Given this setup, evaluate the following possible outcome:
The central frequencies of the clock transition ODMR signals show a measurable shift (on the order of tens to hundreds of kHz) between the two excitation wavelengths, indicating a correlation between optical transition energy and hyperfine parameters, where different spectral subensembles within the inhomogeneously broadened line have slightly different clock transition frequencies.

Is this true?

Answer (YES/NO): NO